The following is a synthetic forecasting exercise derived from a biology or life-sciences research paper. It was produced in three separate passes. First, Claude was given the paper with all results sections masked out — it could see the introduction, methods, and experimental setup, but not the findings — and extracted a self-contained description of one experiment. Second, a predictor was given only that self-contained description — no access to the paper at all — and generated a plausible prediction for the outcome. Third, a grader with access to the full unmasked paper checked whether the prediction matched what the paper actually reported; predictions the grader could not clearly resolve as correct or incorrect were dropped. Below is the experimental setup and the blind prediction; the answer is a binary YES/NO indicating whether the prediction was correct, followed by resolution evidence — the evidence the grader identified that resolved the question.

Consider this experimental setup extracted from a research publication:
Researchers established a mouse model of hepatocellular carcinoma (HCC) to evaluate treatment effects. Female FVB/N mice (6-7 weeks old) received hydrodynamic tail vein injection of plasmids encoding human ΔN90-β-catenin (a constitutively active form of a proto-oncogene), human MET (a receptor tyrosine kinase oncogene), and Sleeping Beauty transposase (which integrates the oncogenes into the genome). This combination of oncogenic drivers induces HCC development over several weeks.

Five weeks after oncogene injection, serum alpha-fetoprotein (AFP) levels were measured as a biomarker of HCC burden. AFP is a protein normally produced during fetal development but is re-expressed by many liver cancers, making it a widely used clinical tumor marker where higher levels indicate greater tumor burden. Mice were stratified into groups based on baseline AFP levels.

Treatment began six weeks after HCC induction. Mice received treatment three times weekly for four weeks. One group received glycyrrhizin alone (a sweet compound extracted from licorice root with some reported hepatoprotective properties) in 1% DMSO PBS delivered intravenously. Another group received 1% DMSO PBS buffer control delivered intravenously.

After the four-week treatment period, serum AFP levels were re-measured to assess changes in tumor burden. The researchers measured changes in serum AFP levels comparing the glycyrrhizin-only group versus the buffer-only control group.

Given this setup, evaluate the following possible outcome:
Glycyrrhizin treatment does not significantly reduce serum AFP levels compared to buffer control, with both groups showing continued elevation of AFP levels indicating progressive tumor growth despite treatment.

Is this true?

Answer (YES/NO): YES